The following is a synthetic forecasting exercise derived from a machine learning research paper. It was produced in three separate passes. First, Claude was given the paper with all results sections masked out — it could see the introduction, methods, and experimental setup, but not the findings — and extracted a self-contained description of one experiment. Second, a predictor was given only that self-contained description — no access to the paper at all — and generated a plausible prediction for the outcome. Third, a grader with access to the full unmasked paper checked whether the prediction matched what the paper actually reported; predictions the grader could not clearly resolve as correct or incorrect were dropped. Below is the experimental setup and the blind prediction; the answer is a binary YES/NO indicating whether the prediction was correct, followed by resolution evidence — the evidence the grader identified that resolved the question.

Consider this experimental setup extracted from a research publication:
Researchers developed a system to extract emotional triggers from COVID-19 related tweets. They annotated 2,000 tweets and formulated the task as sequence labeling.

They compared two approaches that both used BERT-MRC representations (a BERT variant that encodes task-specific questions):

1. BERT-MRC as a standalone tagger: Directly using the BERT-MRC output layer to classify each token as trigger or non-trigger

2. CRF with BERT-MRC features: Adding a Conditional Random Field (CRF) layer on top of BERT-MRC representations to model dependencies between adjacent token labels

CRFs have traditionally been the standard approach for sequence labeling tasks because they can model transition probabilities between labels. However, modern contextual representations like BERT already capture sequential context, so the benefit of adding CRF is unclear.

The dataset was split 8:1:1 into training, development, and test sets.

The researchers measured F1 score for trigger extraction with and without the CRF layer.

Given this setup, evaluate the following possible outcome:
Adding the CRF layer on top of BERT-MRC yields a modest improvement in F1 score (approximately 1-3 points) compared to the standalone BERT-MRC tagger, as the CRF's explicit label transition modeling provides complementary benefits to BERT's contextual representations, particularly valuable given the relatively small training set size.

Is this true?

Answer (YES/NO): YES